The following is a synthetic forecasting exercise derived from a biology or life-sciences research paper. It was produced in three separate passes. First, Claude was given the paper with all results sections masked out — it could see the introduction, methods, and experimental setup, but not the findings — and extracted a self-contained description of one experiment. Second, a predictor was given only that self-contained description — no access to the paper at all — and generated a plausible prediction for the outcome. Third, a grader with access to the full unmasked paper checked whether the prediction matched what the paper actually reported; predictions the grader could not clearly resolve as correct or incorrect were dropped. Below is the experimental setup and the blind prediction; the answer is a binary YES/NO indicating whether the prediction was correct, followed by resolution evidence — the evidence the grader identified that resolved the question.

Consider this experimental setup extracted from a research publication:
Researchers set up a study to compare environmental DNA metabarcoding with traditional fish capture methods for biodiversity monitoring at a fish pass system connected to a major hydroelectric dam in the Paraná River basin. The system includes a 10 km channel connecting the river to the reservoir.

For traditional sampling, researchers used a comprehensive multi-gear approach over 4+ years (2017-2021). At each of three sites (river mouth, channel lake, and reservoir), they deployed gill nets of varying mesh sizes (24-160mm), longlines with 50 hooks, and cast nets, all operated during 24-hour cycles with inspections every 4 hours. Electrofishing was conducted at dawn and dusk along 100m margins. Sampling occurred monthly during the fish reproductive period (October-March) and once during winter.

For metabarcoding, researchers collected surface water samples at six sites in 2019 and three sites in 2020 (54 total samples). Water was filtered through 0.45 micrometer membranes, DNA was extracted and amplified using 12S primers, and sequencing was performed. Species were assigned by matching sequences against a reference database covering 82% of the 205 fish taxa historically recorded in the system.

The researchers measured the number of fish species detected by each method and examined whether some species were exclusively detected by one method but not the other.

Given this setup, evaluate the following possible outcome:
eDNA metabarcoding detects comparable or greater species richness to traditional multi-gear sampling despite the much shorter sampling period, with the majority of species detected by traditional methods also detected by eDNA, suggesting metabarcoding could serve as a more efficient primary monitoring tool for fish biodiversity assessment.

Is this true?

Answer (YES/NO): NO